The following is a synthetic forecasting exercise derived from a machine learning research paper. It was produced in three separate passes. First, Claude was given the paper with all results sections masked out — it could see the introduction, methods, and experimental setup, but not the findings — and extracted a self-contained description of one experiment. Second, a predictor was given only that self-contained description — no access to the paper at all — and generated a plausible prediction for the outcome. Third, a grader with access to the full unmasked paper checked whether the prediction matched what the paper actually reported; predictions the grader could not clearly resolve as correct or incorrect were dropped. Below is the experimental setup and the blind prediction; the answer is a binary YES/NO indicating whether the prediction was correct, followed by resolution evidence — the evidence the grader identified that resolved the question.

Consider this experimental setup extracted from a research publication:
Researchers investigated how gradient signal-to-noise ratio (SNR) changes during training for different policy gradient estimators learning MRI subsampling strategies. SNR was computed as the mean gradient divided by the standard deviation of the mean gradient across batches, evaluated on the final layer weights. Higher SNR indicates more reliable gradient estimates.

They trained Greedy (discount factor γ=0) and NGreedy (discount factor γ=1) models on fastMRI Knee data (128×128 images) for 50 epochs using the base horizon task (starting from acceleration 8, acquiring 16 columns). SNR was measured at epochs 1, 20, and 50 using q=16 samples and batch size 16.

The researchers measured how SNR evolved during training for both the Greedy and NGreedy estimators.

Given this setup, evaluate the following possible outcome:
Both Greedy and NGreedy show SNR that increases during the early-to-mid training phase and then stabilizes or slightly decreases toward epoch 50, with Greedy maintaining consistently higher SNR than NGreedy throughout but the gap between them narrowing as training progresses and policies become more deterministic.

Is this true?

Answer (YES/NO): NO